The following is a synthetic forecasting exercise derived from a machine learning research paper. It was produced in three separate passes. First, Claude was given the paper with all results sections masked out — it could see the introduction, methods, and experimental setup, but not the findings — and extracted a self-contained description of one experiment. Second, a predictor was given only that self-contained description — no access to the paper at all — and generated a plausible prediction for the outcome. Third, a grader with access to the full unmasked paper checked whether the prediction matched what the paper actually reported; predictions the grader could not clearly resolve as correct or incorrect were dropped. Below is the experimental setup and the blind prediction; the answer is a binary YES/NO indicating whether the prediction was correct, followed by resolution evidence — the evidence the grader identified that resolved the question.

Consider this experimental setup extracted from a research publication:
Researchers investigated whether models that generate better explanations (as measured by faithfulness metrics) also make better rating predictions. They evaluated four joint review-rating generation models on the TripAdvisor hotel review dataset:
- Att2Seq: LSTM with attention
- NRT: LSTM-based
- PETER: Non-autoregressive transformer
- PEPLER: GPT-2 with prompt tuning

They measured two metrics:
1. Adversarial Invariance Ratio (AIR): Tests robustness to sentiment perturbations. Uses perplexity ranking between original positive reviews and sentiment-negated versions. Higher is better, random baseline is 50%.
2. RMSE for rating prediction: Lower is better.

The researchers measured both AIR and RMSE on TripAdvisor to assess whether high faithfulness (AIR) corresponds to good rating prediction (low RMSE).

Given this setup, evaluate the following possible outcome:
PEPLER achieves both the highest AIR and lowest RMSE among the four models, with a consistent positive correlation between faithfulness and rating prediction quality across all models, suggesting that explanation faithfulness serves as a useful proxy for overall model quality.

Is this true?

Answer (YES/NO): NO